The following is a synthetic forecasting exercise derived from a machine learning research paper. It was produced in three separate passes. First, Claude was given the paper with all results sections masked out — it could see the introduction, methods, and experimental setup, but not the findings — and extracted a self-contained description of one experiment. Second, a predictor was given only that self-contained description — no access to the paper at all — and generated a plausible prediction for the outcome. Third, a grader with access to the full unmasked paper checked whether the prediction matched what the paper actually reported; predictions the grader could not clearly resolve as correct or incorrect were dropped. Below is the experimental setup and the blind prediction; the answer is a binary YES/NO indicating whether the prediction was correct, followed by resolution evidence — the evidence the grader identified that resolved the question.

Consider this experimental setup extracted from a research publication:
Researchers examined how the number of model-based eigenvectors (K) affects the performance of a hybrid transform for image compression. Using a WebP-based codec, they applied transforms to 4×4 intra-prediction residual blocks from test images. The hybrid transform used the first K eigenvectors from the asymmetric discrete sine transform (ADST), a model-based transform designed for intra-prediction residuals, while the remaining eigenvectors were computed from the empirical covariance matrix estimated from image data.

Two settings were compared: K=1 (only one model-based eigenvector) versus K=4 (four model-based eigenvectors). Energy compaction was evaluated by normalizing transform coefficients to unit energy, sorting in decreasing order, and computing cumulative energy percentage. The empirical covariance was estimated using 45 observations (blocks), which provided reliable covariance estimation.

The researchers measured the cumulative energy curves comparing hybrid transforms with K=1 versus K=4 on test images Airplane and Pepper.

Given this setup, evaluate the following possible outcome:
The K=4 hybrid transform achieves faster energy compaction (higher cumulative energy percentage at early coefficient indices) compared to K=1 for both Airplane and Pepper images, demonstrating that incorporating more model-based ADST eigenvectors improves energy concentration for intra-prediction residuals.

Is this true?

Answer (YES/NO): YES